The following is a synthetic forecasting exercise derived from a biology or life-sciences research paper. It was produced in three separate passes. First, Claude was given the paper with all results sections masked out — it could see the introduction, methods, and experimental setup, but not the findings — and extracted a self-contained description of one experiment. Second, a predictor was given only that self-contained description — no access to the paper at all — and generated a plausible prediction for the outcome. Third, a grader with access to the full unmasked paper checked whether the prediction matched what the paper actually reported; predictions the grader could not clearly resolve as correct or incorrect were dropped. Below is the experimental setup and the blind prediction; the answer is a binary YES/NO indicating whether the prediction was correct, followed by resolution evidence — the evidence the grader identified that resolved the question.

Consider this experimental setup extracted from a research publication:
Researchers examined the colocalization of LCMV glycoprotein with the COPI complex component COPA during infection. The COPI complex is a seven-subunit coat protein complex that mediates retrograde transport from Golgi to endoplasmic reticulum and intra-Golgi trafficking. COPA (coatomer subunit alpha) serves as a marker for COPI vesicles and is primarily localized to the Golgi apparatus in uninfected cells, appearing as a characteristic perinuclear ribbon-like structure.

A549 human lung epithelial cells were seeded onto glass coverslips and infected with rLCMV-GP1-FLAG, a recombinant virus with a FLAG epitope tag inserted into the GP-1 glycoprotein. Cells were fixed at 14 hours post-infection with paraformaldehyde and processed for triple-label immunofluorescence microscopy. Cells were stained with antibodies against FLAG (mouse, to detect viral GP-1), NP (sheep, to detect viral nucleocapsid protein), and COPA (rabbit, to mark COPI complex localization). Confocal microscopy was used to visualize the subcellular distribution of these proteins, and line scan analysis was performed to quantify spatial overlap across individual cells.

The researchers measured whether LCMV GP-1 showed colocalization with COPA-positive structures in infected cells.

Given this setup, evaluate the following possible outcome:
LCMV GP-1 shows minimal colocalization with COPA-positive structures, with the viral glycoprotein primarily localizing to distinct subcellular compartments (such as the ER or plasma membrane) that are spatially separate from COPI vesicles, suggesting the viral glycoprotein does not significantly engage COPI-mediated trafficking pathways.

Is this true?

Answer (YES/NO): NO